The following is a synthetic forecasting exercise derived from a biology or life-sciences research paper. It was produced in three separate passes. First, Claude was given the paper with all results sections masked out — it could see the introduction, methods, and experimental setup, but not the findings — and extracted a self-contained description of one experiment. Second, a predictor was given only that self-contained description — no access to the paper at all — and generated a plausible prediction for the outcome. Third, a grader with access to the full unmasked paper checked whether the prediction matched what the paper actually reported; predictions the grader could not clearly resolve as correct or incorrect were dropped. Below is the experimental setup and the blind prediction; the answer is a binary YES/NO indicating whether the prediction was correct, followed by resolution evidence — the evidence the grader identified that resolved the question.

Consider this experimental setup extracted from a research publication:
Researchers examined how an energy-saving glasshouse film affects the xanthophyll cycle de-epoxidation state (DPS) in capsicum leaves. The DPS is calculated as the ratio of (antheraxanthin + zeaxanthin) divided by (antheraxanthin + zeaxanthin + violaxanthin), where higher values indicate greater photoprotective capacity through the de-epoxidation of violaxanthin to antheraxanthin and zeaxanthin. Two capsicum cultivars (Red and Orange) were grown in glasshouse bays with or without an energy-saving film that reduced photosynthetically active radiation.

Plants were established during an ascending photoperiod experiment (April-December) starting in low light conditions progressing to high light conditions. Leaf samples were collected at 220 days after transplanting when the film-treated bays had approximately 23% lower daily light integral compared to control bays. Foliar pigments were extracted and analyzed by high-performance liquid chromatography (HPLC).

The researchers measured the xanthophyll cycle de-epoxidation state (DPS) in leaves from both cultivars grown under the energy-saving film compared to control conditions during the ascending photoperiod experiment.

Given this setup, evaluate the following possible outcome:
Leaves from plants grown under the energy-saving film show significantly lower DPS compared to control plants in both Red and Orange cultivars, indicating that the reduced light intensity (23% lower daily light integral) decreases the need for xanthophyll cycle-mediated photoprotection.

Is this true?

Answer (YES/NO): YES